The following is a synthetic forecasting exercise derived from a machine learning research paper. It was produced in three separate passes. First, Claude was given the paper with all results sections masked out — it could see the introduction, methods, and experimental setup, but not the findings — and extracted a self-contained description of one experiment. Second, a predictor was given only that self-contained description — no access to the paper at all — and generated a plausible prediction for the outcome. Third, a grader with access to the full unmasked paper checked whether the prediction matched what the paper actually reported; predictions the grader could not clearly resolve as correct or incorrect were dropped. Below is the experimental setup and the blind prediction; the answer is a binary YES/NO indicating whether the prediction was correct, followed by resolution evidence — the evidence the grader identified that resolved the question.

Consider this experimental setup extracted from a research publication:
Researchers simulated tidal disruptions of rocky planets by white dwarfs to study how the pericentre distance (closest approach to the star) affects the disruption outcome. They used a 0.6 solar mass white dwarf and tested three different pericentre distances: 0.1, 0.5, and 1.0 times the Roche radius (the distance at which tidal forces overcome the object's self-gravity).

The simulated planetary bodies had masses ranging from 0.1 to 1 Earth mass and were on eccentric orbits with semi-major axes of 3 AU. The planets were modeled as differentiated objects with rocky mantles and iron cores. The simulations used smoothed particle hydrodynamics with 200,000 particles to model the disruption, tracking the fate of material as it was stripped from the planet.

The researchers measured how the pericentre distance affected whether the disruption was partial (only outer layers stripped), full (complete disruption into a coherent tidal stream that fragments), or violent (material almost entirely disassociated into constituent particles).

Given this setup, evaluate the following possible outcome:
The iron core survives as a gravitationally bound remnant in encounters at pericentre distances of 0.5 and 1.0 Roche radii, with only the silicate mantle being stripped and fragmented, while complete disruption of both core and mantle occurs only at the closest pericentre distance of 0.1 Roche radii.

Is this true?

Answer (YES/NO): NO